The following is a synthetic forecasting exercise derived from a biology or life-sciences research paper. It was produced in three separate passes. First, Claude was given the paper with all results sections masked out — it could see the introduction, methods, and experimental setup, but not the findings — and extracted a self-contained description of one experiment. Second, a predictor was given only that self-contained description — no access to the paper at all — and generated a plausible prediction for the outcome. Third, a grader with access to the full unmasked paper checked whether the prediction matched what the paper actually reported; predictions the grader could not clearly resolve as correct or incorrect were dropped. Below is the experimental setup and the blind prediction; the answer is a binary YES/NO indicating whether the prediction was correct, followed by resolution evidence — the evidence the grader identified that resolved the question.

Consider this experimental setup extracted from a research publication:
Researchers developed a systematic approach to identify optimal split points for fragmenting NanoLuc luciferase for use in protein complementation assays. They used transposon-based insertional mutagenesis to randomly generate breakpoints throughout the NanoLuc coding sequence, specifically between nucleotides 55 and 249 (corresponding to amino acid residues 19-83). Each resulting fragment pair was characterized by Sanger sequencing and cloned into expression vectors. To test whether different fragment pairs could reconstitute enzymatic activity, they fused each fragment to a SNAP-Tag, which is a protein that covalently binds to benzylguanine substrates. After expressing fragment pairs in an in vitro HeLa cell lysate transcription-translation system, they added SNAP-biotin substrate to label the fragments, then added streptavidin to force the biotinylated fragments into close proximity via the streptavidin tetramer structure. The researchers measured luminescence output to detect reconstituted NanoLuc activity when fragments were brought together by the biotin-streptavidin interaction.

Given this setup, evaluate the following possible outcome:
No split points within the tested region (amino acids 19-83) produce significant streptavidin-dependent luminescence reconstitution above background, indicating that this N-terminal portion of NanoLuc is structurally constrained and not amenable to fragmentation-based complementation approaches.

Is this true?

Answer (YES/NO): NO